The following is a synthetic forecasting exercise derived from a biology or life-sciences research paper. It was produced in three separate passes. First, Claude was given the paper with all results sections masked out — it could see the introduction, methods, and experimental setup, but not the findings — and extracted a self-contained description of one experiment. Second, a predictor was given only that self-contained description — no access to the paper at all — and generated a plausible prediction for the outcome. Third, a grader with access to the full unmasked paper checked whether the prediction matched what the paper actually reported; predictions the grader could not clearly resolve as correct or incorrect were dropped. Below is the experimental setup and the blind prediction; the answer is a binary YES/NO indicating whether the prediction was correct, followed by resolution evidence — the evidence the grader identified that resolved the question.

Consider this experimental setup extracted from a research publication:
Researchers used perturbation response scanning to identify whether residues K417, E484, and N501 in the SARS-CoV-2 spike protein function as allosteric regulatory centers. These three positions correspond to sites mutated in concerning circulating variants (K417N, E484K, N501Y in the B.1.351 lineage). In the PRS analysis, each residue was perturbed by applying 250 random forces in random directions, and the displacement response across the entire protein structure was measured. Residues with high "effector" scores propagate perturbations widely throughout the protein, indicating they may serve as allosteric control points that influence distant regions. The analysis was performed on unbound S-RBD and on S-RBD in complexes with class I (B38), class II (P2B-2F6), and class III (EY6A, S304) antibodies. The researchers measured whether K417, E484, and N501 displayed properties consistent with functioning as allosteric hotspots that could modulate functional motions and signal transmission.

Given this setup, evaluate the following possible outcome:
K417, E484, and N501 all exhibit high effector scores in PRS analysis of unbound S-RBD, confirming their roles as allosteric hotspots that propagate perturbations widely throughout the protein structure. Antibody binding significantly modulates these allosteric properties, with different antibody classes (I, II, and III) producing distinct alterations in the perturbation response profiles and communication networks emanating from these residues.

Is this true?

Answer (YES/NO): NO